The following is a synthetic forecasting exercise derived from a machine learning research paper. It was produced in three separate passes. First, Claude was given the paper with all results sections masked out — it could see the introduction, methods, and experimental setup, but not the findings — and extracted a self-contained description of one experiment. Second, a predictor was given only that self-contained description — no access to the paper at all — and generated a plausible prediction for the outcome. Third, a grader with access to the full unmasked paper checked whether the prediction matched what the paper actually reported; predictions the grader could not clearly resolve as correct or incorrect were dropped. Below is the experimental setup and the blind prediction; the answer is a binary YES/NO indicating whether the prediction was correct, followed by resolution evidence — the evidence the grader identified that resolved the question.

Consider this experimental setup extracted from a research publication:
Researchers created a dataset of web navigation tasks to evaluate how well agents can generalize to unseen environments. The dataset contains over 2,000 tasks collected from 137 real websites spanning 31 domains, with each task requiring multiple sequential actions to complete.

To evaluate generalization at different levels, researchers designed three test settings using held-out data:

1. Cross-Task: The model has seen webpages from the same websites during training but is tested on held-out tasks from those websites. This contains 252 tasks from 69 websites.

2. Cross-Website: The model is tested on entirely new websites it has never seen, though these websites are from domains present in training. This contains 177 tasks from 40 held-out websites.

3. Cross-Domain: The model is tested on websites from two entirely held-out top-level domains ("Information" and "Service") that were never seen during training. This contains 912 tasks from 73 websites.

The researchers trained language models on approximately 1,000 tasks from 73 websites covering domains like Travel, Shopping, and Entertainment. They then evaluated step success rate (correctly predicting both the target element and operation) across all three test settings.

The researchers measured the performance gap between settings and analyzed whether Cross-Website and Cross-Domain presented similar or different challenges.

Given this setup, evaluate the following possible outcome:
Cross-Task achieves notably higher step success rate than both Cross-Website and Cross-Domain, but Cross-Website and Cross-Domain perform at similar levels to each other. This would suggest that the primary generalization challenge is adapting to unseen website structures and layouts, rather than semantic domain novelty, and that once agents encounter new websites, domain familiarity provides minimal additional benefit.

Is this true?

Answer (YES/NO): YES